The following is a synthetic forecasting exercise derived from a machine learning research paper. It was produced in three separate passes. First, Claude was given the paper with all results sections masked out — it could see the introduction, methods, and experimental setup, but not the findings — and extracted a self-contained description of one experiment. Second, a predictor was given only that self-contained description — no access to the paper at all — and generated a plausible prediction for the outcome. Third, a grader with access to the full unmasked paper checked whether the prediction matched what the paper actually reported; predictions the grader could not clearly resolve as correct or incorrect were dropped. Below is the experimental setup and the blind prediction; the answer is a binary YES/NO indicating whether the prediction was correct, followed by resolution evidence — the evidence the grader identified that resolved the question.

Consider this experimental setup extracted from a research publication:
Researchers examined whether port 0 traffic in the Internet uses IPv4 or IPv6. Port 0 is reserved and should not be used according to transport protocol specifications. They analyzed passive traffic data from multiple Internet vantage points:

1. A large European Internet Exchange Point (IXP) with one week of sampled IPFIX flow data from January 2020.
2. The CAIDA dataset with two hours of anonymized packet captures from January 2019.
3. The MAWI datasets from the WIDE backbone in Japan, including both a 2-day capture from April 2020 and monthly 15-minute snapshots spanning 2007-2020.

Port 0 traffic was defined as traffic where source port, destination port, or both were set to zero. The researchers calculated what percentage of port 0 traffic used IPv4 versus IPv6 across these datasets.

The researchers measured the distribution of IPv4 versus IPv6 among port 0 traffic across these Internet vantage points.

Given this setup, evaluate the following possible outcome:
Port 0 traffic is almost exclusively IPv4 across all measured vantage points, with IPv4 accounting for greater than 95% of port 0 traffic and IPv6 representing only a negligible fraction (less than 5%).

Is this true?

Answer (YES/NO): YES